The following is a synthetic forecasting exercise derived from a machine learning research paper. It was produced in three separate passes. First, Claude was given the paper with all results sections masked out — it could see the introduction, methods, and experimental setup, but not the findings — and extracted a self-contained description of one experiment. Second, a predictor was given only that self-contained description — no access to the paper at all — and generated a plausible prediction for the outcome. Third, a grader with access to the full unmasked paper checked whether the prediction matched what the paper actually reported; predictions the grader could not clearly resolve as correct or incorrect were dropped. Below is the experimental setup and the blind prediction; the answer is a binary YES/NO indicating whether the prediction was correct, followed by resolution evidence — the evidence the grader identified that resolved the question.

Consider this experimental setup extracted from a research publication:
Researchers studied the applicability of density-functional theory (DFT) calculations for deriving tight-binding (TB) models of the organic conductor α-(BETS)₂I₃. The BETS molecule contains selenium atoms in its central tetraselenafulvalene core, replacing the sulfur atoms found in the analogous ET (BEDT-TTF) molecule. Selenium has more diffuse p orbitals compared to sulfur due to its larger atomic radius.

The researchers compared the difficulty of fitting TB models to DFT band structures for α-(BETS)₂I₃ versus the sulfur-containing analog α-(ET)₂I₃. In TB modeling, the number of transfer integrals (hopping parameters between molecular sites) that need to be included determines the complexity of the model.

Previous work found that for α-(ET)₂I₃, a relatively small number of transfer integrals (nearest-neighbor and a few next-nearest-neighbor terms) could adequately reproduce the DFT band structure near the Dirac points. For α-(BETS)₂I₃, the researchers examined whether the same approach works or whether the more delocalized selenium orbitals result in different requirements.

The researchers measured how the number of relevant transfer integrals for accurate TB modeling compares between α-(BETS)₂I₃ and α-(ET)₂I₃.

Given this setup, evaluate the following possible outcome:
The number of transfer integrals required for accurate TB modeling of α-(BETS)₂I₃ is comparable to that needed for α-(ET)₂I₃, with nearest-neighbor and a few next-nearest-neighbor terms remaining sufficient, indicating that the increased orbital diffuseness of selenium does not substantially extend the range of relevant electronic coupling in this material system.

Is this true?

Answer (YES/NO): NO